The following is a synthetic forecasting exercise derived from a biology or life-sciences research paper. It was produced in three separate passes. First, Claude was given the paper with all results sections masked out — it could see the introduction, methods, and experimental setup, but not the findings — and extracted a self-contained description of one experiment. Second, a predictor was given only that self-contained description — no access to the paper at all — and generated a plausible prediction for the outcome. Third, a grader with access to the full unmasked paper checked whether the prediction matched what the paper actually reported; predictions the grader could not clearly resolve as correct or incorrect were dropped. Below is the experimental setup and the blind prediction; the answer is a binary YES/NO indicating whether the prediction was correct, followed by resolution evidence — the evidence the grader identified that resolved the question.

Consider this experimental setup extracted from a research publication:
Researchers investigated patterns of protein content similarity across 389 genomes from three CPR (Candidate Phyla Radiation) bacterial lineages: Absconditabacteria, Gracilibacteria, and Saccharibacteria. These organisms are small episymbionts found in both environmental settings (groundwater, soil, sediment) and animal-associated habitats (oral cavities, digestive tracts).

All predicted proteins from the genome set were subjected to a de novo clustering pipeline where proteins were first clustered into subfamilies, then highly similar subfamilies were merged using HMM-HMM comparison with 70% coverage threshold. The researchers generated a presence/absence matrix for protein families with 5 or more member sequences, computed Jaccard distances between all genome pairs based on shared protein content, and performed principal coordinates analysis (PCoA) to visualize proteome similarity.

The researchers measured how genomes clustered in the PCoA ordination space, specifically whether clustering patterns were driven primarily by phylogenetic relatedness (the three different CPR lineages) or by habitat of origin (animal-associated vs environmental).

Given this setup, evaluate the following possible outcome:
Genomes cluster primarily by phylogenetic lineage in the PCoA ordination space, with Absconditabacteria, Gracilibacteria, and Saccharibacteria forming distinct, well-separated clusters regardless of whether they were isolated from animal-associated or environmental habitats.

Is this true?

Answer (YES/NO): NO